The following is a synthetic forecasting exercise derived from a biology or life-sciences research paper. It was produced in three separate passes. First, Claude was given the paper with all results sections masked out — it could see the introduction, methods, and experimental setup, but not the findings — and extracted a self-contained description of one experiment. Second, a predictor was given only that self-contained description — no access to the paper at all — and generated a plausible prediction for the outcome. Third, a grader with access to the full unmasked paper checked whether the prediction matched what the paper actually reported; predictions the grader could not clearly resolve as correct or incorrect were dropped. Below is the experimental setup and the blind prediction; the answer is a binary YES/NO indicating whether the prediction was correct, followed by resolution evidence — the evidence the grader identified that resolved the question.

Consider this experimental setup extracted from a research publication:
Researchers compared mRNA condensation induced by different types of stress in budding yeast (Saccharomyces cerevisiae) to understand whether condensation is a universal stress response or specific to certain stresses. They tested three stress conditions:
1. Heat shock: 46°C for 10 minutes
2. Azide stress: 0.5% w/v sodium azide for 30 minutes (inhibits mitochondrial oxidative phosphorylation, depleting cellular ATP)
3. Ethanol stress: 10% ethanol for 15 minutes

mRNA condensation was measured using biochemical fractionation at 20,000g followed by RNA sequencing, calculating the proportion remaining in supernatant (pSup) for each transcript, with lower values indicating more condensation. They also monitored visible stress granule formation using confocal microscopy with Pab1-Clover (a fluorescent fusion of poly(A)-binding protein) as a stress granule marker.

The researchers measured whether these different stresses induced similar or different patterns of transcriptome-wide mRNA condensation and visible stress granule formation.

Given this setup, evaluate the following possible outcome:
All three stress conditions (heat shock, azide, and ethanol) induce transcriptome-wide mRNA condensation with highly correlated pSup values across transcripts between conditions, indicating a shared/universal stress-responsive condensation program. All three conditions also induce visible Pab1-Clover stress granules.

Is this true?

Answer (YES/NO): NO